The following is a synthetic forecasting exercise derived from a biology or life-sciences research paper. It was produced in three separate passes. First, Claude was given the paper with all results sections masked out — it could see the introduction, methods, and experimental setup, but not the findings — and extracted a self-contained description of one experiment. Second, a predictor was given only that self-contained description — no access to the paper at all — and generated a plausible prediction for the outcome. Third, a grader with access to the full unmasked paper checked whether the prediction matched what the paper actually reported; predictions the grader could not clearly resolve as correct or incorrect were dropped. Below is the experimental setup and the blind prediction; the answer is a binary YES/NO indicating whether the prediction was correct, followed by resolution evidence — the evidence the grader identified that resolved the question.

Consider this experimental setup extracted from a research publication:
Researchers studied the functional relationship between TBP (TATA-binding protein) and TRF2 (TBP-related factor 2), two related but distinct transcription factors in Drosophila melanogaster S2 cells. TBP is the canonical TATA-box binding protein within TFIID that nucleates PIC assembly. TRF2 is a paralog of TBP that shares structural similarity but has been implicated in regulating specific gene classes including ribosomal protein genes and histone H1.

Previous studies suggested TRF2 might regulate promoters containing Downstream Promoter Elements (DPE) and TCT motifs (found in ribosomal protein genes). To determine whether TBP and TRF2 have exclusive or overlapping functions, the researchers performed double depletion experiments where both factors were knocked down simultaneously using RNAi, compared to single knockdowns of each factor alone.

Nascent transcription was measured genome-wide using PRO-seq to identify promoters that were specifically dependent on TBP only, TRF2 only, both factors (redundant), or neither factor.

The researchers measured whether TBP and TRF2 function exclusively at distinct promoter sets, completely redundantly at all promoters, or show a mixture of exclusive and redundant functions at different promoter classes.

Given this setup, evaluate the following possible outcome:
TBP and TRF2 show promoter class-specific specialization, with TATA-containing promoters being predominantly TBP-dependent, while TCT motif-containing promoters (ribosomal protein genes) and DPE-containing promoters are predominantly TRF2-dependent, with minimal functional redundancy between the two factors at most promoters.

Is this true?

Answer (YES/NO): NO